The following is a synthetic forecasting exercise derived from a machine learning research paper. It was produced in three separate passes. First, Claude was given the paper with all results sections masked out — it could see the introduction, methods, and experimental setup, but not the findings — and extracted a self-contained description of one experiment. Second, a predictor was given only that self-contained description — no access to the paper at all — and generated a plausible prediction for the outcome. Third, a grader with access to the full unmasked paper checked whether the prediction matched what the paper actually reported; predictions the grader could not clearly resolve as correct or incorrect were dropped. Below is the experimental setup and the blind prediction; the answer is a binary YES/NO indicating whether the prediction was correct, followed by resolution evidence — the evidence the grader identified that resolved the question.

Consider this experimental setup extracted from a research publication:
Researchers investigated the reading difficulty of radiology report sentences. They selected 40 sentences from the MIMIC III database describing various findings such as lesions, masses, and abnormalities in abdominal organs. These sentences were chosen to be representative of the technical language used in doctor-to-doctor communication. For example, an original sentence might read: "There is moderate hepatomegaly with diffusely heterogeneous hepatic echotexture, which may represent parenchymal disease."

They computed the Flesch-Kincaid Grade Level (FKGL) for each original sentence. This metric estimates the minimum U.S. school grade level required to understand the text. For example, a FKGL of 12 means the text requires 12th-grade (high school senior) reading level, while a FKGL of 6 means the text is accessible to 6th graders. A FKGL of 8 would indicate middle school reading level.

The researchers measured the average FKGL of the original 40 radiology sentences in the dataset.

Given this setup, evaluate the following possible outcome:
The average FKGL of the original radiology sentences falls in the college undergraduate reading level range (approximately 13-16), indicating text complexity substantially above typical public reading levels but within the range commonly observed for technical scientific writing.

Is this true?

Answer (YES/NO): NO